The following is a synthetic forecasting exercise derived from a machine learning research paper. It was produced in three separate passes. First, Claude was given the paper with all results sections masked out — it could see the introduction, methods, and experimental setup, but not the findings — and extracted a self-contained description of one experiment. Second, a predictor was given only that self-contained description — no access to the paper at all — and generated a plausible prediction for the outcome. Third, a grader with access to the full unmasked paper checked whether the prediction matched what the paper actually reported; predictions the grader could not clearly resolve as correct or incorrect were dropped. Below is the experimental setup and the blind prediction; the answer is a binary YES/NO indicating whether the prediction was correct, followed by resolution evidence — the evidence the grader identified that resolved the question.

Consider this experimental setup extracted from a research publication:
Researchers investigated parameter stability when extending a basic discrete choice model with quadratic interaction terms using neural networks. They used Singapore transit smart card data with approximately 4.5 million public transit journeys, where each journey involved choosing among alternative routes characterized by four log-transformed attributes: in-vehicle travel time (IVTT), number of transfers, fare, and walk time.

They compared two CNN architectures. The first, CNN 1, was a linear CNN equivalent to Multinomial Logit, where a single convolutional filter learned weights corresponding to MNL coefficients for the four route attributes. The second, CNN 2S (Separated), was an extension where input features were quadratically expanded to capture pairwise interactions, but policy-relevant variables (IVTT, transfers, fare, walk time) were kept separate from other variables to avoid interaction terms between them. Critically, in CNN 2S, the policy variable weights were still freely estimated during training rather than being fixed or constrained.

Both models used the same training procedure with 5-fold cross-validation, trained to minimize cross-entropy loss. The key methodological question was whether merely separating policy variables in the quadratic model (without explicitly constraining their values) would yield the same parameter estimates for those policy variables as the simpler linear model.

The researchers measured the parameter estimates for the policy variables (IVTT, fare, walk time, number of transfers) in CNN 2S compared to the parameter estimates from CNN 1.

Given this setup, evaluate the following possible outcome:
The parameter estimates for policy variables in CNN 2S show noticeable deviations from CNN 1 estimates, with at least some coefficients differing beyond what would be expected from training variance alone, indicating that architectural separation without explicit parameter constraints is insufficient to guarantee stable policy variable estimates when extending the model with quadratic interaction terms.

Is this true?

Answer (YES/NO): YES